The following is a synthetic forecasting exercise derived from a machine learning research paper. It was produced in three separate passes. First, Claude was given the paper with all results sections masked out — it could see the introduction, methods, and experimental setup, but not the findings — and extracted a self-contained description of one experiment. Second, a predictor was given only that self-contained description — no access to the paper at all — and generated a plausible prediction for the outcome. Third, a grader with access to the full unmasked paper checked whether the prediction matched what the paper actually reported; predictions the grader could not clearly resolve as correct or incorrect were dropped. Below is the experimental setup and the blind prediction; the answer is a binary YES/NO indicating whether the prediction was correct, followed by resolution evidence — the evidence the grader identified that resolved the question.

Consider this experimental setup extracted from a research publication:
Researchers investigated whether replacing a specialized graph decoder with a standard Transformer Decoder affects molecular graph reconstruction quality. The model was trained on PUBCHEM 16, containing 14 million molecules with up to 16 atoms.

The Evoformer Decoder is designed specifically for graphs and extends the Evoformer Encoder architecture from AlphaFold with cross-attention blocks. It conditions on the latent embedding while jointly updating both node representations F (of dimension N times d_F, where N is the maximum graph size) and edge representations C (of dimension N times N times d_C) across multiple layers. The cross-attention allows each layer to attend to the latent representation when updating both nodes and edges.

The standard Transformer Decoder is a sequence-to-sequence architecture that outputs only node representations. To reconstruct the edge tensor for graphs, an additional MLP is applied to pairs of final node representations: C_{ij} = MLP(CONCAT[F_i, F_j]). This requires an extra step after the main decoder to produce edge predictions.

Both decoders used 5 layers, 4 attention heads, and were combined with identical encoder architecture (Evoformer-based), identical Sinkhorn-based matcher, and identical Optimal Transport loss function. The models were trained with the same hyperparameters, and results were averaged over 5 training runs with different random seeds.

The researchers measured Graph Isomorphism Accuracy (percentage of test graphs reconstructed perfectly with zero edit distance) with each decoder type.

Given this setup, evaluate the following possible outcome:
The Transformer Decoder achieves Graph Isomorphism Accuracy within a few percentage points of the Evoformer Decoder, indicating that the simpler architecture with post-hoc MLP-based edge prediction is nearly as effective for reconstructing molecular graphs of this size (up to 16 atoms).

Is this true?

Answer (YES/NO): NO